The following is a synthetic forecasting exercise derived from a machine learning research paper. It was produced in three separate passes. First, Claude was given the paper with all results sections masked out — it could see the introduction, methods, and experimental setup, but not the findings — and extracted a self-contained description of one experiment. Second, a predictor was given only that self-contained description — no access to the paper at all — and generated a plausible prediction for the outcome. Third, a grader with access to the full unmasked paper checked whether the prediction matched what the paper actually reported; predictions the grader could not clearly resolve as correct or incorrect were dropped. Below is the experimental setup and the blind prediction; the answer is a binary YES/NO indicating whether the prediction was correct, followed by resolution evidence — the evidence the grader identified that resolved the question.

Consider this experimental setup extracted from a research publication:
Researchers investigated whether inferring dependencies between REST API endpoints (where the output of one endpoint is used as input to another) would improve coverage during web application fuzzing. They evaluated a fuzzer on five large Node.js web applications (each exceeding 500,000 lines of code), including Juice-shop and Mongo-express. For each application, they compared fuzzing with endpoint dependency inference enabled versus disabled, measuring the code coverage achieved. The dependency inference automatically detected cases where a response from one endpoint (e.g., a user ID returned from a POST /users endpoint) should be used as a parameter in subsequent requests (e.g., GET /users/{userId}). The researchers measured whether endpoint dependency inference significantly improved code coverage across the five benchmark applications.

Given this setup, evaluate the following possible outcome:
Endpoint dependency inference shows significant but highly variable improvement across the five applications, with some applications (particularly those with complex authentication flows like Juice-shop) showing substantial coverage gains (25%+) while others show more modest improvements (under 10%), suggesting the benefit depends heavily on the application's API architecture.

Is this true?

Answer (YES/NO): NO